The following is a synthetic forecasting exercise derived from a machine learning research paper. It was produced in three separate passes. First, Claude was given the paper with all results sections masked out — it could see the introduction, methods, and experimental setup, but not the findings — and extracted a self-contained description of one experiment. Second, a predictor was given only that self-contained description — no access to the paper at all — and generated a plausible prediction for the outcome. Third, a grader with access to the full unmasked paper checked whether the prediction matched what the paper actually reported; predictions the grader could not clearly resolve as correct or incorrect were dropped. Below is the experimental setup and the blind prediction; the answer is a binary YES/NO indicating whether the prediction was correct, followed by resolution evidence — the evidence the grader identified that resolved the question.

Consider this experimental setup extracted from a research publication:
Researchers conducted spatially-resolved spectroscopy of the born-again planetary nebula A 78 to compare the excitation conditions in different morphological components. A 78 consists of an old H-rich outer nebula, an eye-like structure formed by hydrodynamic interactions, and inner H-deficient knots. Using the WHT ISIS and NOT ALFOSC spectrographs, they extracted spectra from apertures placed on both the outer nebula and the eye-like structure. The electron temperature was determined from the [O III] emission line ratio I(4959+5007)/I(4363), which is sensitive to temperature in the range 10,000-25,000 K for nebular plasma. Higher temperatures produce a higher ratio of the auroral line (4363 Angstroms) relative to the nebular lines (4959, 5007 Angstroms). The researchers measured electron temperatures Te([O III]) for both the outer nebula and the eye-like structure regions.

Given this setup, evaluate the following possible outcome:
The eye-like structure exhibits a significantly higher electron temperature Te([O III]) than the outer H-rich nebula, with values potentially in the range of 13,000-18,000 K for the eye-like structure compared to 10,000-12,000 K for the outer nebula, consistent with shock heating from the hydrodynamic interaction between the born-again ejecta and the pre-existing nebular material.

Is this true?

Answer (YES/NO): NO